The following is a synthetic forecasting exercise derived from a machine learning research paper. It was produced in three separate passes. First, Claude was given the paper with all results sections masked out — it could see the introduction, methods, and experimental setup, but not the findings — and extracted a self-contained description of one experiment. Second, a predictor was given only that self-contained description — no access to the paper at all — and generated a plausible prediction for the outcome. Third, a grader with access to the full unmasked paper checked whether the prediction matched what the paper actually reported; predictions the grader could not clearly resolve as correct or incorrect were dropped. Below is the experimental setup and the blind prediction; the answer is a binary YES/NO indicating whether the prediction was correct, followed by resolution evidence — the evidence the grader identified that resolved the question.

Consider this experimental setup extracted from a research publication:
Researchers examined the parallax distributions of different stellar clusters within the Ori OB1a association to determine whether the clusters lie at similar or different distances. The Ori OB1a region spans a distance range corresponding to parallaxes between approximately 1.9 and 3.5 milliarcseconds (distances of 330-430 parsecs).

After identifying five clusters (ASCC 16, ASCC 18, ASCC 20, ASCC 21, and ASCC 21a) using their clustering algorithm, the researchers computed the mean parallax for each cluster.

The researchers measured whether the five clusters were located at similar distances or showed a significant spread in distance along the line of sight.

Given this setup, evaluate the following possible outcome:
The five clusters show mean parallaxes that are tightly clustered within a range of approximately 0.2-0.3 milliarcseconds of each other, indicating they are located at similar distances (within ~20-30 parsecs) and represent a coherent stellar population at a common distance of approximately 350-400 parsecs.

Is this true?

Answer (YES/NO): NO